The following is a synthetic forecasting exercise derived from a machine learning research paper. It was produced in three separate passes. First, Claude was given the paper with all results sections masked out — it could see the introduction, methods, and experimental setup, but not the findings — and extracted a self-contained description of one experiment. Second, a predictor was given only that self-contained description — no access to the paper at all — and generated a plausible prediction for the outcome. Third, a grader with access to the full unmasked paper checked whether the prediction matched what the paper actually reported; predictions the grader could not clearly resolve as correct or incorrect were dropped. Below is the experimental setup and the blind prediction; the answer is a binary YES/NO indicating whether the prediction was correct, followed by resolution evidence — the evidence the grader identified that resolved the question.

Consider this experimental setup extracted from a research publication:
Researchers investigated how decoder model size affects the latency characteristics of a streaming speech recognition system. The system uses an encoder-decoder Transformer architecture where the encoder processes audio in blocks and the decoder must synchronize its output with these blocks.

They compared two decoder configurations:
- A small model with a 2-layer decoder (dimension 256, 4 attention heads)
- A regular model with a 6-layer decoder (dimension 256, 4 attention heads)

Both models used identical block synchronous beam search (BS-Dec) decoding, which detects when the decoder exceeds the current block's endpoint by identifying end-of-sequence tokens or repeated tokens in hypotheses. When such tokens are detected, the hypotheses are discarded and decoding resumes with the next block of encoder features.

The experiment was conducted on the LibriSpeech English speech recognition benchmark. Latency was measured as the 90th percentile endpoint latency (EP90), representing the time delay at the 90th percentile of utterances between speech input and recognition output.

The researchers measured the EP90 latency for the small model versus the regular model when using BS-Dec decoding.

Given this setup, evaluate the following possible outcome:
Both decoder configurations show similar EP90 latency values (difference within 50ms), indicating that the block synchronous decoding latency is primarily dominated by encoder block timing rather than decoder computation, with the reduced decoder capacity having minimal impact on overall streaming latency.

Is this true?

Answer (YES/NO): NO